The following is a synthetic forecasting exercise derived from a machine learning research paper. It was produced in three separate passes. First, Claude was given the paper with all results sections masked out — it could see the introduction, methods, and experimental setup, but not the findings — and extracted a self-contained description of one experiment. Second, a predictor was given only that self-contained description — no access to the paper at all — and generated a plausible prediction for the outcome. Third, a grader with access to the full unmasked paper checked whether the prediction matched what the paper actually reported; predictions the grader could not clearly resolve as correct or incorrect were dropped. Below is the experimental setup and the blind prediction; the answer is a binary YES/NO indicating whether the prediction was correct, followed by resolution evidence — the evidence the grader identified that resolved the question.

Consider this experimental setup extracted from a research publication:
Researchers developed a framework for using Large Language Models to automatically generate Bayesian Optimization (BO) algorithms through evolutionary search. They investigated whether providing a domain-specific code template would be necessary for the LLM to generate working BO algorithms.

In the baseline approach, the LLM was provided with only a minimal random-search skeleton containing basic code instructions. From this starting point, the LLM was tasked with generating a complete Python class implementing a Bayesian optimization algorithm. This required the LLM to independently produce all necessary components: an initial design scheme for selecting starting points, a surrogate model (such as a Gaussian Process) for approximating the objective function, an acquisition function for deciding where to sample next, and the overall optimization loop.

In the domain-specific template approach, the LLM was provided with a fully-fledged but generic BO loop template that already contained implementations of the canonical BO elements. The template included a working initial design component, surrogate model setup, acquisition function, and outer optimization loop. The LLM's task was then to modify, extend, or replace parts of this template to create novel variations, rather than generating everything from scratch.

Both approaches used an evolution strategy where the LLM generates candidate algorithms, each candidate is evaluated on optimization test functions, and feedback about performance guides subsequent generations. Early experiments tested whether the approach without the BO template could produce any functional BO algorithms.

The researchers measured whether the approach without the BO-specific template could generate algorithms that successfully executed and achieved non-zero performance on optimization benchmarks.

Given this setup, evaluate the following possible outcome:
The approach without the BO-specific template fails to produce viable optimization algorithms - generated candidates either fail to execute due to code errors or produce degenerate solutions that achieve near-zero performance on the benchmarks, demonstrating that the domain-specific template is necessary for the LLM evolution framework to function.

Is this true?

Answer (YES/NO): YES